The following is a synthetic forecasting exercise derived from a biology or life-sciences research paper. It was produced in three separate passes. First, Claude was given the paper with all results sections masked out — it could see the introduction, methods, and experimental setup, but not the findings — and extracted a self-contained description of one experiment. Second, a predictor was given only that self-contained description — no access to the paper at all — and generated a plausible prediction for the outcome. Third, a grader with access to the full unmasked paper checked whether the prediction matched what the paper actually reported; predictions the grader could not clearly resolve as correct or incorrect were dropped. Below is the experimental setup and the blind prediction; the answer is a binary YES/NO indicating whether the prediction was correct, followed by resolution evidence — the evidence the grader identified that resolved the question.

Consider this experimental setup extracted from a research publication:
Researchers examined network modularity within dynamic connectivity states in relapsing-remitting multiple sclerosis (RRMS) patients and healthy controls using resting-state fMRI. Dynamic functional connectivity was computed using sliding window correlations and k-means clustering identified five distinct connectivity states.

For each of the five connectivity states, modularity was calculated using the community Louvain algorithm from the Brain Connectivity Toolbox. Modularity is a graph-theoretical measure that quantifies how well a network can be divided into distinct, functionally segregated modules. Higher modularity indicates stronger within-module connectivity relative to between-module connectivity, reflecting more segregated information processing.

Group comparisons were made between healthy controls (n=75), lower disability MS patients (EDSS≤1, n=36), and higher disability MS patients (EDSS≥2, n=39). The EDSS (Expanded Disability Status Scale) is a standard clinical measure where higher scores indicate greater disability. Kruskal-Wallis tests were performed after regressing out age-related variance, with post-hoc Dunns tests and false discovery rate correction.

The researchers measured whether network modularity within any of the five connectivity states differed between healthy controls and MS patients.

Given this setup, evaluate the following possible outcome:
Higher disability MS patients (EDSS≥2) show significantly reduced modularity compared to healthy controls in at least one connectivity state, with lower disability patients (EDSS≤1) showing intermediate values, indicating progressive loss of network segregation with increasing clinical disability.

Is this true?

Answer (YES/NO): NO